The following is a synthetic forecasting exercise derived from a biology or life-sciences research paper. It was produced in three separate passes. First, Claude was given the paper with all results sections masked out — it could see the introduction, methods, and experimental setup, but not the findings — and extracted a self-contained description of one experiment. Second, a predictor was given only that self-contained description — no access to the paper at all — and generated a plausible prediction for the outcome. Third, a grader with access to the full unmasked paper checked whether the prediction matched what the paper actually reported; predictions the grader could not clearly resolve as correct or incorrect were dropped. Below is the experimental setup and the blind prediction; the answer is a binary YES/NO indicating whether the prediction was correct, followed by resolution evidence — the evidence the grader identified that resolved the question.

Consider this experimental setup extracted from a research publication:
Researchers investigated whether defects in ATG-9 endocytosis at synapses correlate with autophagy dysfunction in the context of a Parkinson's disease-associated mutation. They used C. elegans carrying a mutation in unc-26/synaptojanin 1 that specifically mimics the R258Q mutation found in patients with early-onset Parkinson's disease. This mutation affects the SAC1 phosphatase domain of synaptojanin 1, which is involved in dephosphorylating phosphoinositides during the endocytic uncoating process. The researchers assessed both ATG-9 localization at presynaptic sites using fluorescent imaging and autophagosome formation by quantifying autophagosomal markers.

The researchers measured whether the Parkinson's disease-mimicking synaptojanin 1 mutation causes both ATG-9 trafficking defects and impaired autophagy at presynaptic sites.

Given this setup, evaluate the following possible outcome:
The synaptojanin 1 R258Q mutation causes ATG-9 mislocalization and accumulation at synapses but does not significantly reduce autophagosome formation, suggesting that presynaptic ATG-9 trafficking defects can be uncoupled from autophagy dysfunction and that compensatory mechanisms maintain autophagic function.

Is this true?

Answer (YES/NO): NO